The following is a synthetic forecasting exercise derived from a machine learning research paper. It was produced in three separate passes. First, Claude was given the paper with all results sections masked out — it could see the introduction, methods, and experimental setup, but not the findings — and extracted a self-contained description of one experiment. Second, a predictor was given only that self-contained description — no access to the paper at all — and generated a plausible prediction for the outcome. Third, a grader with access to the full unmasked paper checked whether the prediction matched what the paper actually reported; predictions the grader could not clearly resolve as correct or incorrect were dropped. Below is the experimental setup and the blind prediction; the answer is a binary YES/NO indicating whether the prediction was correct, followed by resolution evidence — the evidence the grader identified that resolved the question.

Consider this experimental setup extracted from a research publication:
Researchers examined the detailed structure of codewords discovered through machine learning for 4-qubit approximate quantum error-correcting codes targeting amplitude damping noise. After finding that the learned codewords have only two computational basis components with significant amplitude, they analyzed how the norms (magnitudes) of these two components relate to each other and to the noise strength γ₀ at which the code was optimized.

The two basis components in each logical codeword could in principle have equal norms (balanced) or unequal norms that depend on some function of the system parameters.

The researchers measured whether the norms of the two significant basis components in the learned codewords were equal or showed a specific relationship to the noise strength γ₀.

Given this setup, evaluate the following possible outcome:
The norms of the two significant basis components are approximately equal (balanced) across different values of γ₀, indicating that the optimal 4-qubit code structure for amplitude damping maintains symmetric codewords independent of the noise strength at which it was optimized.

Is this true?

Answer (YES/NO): NO